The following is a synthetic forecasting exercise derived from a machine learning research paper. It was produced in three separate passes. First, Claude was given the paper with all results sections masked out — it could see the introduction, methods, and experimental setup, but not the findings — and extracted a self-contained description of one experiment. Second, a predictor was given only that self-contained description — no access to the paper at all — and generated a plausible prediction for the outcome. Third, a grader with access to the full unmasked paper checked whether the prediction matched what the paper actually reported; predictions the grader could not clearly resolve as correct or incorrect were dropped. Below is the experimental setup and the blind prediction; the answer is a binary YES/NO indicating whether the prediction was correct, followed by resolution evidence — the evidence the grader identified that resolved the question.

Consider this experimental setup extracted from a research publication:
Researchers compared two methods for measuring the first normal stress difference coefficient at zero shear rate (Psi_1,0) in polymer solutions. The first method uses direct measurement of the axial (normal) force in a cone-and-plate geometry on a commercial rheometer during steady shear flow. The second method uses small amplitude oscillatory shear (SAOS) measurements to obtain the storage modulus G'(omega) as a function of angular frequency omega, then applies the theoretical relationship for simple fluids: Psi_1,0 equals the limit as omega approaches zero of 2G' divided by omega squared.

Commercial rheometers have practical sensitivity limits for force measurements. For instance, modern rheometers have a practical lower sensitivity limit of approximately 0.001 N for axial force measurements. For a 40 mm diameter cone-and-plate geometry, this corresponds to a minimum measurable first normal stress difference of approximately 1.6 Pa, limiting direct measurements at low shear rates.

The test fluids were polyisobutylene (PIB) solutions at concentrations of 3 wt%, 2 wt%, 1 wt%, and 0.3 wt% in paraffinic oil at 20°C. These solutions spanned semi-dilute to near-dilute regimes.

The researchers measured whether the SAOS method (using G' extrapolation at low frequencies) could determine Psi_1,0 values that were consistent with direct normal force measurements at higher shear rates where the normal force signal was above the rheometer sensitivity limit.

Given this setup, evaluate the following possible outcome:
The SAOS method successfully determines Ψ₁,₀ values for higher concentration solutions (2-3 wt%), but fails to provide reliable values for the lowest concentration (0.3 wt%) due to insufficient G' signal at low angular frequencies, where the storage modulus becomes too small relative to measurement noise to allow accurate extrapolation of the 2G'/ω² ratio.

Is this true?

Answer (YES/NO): NO